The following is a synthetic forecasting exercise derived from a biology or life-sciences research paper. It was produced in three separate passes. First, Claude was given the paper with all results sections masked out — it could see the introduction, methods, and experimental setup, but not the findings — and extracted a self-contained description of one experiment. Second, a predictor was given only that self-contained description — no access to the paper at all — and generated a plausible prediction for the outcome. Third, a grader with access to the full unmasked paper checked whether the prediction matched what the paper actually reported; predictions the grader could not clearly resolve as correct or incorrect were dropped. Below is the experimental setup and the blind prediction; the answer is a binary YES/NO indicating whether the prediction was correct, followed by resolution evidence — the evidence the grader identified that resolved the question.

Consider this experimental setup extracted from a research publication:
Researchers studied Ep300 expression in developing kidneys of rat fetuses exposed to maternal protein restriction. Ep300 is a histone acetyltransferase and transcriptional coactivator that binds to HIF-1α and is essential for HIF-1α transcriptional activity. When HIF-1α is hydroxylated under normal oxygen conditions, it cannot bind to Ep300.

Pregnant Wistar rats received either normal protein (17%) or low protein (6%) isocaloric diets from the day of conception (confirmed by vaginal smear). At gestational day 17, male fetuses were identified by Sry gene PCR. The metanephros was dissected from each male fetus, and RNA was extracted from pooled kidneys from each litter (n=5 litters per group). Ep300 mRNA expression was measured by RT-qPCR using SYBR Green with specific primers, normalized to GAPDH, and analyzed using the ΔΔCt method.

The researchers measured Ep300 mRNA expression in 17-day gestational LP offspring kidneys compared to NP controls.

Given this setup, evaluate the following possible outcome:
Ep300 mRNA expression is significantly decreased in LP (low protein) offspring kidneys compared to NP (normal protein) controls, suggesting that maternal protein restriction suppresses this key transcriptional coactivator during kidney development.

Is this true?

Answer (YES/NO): NO